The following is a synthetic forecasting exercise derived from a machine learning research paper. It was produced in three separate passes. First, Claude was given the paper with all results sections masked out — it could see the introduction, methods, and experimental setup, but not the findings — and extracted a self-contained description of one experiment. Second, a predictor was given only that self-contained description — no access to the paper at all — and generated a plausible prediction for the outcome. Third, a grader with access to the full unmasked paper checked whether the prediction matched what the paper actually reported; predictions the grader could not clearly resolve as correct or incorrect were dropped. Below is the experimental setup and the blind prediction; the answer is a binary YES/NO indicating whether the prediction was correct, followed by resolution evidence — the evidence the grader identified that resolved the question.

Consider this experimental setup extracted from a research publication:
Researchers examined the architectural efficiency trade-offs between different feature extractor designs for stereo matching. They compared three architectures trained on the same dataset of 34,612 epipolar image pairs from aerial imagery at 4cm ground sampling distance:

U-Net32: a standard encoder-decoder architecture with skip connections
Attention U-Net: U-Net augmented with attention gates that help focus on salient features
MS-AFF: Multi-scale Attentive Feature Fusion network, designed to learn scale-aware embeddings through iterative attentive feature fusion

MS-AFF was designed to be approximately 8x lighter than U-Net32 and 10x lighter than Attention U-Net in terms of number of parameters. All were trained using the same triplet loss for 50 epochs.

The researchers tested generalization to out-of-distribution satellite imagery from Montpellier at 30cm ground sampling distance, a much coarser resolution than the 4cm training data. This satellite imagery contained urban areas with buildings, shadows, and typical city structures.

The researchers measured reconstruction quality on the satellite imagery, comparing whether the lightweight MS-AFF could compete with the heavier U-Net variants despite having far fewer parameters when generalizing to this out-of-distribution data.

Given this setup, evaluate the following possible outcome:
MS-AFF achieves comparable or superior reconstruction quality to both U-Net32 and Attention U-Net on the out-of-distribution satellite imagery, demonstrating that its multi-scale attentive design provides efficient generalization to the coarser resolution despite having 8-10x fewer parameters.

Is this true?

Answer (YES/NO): YES